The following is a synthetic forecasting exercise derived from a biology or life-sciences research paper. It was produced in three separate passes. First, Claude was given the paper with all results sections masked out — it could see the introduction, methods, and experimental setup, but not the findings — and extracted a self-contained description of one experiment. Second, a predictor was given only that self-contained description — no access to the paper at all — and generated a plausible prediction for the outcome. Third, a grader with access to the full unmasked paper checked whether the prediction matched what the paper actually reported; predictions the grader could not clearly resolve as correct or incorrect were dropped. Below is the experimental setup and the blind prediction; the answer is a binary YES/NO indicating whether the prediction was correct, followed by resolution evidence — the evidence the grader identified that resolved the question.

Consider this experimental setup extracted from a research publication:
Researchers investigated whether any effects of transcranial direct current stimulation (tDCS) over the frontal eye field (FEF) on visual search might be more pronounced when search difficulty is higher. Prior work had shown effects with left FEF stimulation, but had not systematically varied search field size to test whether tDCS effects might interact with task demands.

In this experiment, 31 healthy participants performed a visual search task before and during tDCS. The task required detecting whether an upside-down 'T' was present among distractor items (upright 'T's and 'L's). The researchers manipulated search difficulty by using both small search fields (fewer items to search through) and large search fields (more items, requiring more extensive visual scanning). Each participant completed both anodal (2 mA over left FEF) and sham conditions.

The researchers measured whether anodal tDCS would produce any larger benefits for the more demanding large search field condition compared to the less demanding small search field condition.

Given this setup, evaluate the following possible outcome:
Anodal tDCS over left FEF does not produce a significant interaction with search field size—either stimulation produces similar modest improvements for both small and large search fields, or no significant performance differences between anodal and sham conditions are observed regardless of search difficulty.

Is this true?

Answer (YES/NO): YES